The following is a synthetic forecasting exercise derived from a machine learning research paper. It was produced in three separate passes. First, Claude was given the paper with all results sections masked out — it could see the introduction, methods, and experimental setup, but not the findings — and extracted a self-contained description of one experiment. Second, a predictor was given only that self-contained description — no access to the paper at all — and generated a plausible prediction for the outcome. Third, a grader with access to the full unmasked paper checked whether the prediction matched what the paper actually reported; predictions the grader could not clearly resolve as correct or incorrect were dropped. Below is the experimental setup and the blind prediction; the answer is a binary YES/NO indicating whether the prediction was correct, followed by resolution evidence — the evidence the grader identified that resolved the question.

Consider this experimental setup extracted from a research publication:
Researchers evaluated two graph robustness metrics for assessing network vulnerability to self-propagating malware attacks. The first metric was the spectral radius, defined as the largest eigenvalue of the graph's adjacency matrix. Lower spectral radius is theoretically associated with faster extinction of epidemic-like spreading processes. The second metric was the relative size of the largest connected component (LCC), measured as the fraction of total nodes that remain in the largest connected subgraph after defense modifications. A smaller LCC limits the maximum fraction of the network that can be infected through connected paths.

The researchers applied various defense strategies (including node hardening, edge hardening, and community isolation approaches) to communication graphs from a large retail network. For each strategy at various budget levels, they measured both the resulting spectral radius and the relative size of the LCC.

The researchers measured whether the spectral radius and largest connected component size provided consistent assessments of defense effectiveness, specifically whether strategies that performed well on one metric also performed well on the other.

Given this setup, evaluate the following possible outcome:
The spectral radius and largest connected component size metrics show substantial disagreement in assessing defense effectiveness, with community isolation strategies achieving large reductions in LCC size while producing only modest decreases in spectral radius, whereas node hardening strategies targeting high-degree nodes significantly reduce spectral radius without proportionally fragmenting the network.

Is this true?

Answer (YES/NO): NO